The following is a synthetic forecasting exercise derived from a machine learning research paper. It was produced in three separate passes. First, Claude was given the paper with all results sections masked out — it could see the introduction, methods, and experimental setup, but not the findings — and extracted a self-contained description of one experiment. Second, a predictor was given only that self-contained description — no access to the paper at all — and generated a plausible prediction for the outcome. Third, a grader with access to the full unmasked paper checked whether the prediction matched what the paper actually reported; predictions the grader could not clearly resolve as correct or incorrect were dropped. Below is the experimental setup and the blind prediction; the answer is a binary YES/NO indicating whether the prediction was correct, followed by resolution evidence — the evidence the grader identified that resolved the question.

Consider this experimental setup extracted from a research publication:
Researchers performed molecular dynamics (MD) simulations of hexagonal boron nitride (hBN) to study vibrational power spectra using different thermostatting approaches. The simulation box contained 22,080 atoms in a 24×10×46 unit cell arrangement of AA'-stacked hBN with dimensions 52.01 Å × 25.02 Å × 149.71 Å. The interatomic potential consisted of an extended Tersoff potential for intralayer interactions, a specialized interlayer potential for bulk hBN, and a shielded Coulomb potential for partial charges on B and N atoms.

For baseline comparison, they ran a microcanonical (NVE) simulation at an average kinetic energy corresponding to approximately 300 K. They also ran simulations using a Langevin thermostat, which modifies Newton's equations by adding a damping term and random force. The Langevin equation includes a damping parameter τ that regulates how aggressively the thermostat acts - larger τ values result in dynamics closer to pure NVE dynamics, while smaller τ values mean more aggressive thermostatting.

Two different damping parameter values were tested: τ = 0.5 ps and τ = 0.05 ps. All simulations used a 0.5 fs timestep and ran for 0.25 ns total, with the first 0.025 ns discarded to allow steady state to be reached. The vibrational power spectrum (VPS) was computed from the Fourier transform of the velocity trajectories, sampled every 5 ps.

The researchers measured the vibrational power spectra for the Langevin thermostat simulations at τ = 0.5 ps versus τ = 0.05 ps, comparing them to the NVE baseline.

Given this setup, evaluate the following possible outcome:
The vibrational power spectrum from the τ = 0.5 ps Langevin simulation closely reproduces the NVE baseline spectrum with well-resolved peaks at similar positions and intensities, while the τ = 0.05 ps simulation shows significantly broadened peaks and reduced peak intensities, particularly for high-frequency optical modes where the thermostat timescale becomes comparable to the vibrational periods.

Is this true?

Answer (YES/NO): NO